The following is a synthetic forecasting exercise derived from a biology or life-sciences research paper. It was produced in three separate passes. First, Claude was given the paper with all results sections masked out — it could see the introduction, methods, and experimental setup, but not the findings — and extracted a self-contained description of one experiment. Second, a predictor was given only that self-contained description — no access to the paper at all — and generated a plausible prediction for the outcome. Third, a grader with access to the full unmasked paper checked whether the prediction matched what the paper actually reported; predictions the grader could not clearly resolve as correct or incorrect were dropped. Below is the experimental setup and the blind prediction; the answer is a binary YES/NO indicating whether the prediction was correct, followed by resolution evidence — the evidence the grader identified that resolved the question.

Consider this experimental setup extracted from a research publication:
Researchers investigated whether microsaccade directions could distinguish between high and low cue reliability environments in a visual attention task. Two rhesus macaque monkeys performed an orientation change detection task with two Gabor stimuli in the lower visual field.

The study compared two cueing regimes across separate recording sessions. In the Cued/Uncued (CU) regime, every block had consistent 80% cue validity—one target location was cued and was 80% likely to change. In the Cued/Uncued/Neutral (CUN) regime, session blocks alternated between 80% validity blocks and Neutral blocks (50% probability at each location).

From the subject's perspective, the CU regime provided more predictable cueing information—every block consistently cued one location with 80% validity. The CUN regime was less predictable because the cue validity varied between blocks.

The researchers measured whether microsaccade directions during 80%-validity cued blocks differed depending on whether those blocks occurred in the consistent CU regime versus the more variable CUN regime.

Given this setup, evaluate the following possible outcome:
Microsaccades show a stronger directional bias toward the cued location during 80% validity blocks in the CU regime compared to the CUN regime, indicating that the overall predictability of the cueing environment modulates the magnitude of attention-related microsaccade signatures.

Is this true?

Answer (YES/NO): YES